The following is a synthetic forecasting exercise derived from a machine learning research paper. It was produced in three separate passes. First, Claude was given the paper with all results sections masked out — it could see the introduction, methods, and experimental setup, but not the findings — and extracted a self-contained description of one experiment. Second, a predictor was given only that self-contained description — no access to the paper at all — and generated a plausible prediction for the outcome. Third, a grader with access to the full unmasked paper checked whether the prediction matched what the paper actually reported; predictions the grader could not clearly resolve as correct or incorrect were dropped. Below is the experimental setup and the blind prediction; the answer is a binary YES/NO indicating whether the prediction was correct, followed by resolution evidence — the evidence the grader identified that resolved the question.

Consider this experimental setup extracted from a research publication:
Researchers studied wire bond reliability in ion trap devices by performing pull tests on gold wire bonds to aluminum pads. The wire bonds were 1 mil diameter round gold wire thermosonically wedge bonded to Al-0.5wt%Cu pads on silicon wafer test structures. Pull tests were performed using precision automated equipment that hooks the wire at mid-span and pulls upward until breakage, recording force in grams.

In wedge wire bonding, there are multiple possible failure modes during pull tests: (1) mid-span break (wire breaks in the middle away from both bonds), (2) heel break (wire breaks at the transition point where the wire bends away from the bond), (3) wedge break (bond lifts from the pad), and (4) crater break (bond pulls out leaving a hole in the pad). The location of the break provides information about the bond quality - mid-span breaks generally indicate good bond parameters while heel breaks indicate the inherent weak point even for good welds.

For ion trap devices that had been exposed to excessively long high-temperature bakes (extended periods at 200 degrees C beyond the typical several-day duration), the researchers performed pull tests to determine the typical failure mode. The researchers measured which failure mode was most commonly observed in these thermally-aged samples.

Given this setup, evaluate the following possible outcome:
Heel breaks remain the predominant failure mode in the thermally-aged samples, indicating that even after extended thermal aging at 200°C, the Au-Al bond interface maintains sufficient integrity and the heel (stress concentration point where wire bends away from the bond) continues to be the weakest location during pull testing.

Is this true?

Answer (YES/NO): YES